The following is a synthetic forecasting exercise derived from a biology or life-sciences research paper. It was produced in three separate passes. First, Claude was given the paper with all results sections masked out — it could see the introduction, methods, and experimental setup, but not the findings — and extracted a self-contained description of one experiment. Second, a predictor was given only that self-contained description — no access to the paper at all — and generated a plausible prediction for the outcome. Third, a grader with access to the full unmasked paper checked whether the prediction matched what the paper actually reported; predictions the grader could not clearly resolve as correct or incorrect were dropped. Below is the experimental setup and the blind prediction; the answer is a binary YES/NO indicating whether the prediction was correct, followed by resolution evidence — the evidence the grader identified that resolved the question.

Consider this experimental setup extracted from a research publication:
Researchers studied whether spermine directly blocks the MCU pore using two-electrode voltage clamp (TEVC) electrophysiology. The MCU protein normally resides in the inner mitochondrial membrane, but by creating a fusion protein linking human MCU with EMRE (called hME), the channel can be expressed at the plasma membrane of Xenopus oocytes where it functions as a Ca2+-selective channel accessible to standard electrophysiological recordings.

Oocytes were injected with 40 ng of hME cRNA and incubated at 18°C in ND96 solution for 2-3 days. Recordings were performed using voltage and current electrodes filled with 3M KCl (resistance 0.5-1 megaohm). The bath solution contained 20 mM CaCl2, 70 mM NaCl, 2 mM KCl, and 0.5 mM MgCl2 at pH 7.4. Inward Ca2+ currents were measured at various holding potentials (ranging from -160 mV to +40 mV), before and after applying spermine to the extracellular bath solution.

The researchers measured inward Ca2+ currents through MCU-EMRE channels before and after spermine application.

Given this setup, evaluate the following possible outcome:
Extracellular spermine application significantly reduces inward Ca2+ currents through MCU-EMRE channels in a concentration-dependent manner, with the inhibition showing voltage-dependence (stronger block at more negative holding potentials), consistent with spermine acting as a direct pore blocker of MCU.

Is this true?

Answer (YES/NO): NO